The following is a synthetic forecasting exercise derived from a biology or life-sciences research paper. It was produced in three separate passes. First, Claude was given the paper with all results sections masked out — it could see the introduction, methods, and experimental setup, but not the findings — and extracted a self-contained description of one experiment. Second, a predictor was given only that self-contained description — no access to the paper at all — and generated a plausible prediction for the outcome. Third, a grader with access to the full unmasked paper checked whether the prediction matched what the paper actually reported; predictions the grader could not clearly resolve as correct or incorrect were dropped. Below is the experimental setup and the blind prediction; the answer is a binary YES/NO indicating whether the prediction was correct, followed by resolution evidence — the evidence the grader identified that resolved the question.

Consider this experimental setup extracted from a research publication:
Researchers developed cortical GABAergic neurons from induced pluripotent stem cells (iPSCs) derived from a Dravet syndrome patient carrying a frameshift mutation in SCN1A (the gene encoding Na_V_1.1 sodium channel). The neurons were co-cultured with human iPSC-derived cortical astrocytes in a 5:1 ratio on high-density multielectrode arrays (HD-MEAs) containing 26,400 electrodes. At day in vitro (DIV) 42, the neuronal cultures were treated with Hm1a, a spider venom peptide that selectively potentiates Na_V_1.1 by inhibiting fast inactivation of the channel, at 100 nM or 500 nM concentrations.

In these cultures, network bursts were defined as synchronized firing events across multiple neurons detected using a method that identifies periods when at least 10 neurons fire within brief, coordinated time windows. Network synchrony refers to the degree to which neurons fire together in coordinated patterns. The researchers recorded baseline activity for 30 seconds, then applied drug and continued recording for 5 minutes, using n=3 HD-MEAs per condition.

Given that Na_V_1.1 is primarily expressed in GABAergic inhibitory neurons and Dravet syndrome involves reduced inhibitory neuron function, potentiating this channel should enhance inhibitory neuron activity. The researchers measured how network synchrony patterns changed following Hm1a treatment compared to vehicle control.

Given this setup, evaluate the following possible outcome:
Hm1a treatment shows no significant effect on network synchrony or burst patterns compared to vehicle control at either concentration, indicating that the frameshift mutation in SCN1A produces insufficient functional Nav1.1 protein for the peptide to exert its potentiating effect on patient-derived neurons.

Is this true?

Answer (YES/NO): NO